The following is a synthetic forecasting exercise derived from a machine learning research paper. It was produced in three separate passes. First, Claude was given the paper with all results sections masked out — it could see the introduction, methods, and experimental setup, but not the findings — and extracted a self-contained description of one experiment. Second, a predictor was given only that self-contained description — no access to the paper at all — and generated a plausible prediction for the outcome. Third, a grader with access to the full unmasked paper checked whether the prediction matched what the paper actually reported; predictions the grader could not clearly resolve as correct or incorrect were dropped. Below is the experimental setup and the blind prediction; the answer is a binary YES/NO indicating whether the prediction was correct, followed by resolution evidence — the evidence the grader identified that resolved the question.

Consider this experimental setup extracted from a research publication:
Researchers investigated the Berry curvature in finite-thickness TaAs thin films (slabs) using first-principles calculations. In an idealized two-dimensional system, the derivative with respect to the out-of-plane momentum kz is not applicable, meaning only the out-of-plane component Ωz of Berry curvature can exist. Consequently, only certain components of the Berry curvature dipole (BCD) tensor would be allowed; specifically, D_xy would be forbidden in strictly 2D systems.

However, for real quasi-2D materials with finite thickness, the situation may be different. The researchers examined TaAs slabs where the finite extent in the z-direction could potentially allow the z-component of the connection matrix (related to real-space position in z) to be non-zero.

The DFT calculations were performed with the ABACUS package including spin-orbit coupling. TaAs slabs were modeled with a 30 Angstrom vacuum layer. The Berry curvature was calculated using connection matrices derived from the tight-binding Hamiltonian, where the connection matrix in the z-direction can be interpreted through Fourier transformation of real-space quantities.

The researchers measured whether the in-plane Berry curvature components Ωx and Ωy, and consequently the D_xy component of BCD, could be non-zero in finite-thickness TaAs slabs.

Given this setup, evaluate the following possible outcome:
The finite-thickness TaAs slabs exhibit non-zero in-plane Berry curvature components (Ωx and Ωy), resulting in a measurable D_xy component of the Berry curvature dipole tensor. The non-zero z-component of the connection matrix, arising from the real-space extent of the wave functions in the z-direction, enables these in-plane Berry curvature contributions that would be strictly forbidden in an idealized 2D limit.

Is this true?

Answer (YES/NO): YES